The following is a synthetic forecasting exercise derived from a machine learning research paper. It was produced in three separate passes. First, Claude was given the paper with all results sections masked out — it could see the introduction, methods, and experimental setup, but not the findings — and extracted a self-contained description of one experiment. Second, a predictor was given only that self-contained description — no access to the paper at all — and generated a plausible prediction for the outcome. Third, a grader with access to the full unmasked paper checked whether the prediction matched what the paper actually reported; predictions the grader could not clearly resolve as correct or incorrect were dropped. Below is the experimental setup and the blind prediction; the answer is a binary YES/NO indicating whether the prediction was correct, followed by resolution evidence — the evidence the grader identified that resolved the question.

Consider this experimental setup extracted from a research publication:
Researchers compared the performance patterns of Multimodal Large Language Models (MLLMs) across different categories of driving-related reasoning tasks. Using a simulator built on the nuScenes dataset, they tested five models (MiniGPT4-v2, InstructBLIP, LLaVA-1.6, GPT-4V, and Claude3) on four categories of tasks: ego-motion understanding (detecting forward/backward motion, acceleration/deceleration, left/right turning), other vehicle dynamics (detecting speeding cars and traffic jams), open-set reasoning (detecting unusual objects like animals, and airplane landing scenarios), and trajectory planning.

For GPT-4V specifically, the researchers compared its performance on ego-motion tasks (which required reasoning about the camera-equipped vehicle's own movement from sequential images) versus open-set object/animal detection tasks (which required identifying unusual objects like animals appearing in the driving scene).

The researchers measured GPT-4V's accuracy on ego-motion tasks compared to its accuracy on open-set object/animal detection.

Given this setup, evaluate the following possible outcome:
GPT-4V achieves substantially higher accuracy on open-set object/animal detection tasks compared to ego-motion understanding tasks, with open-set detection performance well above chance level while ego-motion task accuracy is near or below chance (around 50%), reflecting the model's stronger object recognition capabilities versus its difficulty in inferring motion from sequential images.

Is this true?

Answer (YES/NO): YES